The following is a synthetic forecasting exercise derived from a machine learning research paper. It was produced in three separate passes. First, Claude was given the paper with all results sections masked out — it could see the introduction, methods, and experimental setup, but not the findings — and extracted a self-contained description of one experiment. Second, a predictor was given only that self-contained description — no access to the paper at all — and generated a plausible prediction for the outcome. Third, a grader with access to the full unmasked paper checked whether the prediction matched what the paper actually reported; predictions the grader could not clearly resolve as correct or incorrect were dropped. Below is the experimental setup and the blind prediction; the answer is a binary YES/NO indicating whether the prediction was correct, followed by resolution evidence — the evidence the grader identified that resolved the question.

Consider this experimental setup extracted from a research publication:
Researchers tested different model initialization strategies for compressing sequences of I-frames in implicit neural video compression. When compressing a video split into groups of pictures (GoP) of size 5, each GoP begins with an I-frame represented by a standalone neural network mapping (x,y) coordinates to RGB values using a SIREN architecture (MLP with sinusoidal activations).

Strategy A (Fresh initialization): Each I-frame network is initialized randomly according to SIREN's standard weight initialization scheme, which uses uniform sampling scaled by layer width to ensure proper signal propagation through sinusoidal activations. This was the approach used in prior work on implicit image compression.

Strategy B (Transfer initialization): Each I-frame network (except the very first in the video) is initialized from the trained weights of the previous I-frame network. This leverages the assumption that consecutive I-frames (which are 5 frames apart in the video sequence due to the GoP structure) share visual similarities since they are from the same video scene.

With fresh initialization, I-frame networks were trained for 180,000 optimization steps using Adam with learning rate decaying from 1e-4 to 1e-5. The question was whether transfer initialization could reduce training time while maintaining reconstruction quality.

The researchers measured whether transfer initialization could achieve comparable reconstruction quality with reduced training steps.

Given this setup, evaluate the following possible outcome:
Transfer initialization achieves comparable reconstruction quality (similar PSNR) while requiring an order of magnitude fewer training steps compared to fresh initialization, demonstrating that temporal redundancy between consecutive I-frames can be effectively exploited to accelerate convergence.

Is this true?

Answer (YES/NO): NO